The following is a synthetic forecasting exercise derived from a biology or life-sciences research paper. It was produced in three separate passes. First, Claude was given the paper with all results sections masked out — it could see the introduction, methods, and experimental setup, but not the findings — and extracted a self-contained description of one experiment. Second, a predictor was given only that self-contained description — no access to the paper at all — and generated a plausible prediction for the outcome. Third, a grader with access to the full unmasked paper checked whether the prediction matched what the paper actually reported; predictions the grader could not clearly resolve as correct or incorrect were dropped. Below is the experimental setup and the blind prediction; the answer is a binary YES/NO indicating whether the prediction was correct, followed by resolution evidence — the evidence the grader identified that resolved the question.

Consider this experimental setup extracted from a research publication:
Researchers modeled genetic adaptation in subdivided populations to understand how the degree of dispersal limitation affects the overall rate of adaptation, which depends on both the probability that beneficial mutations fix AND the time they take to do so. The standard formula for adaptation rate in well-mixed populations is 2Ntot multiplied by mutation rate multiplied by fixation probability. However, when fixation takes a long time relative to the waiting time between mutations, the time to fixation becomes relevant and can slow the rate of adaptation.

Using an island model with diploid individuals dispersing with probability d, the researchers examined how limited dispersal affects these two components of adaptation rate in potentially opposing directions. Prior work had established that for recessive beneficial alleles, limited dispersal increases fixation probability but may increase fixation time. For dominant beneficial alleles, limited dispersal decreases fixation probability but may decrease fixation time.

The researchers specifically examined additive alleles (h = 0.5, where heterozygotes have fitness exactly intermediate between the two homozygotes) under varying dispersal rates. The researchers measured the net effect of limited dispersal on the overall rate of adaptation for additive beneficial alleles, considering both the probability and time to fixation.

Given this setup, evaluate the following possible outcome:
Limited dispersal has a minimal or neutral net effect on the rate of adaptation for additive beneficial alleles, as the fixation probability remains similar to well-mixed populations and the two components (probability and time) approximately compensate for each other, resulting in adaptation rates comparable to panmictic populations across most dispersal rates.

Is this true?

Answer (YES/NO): NO